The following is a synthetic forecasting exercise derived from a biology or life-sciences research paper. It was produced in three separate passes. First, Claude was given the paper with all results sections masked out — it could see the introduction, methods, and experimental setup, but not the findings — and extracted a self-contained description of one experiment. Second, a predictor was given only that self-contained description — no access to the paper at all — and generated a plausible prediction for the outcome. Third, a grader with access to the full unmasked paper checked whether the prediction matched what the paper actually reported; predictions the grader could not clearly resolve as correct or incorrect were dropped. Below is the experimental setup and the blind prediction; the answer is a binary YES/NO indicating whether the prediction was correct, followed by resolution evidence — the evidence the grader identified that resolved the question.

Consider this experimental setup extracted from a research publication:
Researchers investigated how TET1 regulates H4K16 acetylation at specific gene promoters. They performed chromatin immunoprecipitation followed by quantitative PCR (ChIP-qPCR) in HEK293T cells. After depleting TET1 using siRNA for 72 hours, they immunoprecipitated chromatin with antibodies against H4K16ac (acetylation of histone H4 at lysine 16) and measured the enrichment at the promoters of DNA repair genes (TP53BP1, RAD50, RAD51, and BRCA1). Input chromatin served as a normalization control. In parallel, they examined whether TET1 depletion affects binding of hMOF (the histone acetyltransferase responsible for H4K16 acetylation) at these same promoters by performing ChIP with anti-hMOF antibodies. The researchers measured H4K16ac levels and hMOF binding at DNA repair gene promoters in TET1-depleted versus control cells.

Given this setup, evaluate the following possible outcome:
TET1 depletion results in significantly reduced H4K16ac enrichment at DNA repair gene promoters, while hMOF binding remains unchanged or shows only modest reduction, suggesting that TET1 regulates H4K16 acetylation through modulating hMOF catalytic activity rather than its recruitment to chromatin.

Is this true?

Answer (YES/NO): NO